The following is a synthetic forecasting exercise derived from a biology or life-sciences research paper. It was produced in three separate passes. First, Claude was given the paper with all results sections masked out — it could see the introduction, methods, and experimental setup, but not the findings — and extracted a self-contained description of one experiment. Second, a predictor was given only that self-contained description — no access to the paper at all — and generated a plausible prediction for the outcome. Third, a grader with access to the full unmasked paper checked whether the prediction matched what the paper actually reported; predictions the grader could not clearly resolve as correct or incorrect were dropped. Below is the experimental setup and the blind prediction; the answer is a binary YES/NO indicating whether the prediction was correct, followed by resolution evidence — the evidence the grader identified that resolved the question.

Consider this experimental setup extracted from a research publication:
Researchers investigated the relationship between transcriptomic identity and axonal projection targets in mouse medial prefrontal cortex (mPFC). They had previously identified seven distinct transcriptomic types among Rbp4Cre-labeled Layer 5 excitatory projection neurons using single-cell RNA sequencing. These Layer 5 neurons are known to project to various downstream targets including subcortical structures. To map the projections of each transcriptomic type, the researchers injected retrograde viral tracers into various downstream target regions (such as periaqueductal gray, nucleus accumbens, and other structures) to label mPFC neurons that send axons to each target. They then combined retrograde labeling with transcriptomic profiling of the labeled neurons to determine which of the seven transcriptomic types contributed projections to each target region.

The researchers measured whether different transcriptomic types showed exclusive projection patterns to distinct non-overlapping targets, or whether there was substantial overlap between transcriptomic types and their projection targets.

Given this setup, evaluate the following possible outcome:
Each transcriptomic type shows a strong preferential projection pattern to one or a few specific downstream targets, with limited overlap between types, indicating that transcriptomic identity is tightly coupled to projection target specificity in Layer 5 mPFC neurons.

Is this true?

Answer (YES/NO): NO